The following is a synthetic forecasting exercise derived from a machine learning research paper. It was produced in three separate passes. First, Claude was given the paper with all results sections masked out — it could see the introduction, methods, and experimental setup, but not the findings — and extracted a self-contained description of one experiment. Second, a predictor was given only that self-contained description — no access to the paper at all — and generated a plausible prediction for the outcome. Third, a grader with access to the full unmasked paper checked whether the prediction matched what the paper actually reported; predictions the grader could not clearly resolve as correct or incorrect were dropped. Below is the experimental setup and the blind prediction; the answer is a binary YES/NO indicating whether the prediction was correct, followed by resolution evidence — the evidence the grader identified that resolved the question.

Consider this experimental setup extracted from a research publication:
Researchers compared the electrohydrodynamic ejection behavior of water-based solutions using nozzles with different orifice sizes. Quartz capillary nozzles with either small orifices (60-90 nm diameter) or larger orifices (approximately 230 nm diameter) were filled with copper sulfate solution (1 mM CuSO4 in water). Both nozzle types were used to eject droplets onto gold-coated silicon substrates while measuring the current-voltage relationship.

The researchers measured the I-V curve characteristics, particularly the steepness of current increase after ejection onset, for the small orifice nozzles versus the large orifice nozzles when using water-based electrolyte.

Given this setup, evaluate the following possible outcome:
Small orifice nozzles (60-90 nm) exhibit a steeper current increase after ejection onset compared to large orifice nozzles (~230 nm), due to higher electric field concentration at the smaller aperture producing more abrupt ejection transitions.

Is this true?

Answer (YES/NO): NO